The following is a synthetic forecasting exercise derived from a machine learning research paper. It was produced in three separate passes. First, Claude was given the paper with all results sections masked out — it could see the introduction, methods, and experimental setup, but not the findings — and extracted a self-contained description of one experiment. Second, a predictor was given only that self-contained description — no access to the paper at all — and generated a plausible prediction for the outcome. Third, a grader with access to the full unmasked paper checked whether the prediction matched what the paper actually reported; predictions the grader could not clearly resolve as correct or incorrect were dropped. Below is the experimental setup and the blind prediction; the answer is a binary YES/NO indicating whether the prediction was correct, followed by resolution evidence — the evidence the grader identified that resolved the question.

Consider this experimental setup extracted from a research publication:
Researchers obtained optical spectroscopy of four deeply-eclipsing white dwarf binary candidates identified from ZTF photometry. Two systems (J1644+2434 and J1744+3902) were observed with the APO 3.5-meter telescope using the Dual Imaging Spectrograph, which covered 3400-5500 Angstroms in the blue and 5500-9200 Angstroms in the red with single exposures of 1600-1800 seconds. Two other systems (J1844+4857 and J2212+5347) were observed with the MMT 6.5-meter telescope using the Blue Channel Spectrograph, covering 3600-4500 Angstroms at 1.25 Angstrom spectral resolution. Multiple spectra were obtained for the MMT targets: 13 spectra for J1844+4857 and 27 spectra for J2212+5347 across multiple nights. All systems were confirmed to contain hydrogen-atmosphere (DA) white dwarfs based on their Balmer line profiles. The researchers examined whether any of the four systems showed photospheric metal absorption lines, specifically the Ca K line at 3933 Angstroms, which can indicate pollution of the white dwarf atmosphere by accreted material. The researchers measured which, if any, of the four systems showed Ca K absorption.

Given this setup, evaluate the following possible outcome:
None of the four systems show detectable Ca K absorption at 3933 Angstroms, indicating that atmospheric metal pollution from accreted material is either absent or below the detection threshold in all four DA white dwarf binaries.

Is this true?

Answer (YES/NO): NO